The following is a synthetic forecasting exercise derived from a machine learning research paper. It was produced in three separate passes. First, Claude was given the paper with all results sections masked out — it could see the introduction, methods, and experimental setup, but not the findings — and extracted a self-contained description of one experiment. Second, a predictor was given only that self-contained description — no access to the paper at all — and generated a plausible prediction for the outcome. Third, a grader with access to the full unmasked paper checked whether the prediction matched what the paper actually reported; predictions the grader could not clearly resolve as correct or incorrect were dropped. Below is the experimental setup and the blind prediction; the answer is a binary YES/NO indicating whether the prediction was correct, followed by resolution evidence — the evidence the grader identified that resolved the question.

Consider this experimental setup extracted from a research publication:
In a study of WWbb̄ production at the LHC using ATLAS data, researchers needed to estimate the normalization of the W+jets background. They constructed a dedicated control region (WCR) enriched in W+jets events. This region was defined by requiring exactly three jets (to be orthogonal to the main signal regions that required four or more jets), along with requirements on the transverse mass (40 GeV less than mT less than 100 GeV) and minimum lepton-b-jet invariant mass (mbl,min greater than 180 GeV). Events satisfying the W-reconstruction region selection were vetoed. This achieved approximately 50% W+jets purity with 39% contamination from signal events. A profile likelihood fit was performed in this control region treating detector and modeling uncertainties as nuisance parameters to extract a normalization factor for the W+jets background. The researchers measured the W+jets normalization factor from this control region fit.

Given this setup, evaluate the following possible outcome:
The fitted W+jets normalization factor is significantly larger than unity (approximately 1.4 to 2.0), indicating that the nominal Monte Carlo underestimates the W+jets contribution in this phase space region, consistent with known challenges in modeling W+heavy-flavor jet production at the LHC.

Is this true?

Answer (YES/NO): NO